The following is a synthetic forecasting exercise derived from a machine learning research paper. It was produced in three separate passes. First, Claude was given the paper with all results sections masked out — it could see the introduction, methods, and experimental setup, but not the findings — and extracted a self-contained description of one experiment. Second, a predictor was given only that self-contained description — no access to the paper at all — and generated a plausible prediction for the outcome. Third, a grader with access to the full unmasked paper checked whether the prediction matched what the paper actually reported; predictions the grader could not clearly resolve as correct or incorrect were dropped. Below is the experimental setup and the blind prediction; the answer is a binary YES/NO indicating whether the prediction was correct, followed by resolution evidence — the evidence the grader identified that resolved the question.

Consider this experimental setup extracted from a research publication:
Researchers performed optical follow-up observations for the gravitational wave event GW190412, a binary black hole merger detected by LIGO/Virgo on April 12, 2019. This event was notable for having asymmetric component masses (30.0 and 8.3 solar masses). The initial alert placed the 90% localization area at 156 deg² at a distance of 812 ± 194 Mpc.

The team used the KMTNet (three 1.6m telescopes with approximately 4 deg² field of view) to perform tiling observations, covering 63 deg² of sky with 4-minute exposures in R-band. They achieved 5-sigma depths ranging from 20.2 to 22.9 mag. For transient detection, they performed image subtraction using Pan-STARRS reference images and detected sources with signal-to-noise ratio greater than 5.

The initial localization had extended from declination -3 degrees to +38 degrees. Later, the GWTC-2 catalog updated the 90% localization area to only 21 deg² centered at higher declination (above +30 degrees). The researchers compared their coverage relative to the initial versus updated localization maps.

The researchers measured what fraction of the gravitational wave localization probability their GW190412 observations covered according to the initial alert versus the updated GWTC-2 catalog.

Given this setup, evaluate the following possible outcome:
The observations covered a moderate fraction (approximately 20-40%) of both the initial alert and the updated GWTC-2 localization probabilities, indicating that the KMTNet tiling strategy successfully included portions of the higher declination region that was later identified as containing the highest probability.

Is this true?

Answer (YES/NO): NO